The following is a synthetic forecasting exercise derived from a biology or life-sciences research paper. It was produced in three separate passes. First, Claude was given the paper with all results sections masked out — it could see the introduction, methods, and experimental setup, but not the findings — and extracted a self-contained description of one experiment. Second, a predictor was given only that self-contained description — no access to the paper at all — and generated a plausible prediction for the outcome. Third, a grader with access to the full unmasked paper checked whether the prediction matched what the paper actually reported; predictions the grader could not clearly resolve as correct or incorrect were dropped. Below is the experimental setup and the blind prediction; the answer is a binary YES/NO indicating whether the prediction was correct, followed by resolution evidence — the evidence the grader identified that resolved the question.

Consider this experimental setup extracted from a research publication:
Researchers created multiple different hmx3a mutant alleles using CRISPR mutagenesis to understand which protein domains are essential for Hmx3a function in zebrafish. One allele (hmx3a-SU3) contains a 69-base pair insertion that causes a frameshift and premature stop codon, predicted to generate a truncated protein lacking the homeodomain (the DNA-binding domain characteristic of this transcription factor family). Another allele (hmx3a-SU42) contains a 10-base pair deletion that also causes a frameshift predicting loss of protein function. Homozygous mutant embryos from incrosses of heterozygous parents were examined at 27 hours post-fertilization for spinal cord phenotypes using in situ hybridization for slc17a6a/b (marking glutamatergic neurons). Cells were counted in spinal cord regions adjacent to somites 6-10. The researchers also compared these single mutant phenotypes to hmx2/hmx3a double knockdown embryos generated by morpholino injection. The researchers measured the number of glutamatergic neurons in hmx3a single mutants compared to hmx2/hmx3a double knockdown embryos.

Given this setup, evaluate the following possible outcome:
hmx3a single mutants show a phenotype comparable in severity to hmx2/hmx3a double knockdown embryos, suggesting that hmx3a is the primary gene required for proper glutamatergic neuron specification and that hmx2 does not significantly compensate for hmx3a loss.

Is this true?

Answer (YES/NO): NO